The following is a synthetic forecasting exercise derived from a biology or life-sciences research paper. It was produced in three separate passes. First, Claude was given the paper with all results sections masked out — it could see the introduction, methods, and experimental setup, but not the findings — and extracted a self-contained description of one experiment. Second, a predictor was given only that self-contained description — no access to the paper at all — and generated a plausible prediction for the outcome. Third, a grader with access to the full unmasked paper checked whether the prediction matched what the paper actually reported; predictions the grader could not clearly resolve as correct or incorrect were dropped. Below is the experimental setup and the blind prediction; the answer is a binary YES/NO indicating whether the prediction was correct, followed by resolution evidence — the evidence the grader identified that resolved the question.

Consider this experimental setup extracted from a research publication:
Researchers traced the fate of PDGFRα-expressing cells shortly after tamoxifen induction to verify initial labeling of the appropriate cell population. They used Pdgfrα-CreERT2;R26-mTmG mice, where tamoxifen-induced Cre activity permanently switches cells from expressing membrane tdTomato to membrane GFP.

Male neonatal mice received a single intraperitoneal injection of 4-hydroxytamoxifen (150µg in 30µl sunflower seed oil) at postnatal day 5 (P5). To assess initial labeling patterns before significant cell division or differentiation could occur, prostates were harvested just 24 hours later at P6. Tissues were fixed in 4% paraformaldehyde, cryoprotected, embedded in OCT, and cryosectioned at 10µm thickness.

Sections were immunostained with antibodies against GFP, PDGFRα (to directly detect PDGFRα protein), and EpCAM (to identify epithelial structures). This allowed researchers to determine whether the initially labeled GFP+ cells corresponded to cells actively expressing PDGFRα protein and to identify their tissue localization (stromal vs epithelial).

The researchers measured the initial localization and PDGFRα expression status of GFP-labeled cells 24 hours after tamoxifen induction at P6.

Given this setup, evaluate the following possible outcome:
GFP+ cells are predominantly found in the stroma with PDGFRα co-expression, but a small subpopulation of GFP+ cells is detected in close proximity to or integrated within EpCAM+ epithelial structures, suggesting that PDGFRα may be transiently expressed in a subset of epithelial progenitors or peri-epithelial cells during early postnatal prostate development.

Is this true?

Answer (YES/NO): NO